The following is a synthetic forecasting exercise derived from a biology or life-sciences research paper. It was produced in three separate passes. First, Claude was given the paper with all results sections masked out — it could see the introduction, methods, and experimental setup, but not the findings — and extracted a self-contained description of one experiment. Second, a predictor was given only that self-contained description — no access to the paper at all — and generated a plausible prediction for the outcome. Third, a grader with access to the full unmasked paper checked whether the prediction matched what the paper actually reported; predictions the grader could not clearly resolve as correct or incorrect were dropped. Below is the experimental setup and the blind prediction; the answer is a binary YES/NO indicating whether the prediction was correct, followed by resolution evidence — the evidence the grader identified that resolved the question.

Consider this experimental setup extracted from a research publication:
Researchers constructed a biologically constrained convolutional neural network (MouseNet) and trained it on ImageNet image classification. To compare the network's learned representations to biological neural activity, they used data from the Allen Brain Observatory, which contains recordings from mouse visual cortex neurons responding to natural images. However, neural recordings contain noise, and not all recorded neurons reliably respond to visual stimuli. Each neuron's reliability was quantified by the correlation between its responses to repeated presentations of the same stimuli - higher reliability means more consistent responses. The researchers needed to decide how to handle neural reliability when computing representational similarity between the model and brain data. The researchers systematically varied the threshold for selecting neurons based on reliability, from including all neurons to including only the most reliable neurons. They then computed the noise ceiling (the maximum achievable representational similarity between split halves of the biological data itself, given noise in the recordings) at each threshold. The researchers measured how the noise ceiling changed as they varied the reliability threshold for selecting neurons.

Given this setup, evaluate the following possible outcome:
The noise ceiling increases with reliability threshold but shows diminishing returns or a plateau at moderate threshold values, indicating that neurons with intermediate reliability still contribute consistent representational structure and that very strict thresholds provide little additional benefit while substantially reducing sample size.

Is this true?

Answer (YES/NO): NO